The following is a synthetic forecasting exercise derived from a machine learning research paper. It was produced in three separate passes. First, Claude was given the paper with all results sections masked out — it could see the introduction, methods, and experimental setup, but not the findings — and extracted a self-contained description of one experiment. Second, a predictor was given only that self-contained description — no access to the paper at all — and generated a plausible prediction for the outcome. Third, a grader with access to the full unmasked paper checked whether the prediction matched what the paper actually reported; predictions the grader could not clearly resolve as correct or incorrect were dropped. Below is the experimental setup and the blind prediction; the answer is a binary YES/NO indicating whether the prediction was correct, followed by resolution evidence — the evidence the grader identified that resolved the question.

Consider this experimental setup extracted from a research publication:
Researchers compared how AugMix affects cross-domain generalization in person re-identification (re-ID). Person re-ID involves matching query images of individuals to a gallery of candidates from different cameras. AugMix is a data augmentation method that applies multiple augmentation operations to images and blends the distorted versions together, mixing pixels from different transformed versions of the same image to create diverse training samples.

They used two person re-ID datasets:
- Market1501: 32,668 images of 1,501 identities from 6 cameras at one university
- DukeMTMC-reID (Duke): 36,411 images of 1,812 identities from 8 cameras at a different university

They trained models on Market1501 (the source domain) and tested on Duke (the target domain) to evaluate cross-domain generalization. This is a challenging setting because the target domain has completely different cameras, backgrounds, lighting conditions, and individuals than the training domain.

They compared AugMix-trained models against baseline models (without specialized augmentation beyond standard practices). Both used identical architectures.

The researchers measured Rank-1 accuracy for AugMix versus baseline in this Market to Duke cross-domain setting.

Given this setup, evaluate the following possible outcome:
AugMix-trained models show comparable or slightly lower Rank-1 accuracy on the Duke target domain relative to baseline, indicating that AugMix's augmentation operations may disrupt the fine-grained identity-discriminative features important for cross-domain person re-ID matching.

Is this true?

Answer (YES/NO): YES